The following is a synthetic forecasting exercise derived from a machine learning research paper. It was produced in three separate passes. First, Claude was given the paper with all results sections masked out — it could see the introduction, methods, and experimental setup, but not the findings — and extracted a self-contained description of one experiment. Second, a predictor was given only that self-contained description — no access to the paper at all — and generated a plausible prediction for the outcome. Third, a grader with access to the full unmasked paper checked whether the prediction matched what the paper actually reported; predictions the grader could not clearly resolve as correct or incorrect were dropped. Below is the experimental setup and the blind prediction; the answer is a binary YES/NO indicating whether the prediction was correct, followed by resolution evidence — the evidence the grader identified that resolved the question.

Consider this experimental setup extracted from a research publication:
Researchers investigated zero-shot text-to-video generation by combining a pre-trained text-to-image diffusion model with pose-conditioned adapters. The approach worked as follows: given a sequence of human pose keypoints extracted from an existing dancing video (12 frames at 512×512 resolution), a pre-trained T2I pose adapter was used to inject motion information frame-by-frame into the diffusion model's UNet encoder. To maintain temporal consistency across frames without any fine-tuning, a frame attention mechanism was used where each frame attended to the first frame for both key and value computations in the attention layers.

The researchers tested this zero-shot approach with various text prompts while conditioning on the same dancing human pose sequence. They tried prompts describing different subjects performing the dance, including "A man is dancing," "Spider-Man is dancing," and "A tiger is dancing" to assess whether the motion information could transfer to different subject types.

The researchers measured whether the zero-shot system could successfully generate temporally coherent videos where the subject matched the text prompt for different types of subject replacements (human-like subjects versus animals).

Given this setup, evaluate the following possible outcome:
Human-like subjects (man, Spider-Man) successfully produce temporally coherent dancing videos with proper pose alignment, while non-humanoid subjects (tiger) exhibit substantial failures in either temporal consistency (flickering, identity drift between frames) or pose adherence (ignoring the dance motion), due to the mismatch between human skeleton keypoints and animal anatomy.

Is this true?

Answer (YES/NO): NO